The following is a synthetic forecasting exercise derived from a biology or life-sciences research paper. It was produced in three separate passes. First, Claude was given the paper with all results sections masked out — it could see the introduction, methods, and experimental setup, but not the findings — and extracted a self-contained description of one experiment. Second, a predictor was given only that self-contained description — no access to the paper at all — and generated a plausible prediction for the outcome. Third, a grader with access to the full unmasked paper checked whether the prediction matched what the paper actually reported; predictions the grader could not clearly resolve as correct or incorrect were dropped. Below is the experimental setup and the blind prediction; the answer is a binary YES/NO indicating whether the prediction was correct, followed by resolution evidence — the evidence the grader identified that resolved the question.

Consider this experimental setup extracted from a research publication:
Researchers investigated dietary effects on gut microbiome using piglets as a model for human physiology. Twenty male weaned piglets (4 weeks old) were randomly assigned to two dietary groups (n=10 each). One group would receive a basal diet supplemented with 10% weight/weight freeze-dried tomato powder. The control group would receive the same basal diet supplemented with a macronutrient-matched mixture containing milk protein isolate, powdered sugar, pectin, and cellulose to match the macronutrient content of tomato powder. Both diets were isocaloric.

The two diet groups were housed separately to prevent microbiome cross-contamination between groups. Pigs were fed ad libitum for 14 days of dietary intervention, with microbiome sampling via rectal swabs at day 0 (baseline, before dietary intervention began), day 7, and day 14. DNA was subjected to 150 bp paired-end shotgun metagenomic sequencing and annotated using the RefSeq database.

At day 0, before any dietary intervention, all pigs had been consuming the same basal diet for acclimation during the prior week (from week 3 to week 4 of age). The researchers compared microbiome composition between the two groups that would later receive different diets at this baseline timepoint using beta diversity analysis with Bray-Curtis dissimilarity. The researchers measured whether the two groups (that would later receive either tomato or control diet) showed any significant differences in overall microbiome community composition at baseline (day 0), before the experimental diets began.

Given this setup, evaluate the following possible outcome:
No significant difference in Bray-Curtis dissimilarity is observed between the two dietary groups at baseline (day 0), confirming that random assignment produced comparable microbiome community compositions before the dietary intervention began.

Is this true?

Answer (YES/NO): YES